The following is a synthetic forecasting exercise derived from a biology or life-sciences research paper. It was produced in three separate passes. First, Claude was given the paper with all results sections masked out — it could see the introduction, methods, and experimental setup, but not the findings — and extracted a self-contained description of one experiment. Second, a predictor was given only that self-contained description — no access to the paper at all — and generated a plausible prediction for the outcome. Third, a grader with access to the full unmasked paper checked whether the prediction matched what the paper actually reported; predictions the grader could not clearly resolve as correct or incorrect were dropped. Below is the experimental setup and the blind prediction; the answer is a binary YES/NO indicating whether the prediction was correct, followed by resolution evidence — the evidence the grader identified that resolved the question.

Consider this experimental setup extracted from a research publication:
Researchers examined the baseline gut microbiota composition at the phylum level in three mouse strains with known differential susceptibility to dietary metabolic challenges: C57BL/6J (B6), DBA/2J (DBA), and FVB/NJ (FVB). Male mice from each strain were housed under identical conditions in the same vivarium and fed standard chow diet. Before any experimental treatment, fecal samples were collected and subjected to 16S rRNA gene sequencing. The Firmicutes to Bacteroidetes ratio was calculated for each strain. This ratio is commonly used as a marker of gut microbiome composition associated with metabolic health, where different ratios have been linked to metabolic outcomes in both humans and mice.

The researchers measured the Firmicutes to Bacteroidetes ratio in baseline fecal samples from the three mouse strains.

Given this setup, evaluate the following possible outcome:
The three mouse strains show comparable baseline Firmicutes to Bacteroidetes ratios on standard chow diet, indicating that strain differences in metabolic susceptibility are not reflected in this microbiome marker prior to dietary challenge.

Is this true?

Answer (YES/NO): NO